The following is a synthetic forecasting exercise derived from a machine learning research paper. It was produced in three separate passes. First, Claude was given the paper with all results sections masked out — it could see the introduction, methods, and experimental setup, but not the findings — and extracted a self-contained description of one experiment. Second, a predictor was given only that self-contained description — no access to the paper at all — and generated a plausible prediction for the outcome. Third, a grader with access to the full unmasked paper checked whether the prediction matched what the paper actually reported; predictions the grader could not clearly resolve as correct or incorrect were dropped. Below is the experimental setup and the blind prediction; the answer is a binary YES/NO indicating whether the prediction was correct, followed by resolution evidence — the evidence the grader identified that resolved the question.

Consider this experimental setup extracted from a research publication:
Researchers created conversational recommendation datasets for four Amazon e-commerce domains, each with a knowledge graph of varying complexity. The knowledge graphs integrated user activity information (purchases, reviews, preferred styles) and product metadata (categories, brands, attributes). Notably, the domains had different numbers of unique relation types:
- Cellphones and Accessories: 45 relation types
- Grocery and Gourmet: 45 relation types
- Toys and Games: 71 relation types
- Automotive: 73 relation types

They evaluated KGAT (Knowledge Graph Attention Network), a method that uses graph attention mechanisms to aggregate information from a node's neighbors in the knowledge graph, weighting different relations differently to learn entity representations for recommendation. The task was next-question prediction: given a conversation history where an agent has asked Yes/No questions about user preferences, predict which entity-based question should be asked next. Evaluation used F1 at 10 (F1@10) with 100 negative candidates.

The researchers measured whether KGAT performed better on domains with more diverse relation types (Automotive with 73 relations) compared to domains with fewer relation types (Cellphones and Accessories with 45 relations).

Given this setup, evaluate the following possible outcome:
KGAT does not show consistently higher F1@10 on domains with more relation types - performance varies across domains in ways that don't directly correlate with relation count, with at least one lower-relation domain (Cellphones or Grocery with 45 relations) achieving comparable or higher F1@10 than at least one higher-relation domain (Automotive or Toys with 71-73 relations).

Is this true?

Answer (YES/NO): YES